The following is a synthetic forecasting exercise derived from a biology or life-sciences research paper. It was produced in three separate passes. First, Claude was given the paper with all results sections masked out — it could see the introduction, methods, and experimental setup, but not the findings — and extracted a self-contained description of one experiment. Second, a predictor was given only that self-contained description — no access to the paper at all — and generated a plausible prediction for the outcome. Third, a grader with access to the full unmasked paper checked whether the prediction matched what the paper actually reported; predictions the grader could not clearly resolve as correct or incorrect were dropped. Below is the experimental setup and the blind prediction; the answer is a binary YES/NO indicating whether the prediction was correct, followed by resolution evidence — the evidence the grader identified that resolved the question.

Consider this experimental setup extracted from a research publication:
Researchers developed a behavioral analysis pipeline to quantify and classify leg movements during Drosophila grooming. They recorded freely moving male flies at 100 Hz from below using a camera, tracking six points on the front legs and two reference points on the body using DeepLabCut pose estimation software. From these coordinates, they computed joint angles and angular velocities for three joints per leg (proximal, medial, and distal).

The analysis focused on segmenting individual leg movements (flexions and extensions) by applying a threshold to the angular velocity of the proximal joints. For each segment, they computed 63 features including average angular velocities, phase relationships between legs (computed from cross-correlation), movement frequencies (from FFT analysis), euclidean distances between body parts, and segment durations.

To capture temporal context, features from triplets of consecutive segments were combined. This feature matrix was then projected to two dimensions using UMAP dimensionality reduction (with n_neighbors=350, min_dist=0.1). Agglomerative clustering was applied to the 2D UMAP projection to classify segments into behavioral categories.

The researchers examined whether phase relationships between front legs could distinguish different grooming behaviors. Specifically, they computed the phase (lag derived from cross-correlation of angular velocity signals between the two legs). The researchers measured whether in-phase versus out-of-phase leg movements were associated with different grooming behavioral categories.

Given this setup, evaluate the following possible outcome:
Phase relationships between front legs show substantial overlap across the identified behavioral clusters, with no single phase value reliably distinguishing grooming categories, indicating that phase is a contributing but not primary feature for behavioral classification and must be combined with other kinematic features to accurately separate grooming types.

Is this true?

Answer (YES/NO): NO